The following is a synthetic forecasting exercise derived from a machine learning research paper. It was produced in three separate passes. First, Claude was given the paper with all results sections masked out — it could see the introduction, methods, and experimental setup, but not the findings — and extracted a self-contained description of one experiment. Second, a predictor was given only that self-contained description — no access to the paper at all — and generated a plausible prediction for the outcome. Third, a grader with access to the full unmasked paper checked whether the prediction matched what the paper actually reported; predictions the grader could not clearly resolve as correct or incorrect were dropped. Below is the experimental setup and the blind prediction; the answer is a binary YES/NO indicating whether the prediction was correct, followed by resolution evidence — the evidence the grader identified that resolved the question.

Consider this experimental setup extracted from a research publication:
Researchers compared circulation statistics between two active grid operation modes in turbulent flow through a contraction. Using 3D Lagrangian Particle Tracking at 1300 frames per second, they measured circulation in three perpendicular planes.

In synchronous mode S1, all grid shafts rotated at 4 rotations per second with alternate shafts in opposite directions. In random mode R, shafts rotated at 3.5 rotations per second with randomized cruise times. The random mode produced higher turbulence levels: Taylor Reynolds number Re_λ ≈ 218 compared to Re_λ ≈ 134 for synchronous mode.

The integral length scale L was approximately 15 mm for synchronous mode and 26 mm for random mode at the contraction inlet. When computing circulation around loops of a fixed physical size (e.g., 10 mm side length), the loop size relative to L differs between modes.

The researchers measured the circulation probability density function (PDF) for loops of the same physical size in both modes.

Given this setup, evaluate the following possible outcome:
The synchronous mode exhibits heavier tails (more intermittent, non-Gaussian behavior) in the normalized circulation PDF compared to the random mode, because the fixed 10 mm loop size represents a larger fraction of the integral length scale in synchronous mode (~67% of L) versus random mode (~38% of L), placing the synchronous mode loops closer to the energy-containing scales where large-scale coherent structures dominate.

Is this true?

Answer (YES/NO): NO